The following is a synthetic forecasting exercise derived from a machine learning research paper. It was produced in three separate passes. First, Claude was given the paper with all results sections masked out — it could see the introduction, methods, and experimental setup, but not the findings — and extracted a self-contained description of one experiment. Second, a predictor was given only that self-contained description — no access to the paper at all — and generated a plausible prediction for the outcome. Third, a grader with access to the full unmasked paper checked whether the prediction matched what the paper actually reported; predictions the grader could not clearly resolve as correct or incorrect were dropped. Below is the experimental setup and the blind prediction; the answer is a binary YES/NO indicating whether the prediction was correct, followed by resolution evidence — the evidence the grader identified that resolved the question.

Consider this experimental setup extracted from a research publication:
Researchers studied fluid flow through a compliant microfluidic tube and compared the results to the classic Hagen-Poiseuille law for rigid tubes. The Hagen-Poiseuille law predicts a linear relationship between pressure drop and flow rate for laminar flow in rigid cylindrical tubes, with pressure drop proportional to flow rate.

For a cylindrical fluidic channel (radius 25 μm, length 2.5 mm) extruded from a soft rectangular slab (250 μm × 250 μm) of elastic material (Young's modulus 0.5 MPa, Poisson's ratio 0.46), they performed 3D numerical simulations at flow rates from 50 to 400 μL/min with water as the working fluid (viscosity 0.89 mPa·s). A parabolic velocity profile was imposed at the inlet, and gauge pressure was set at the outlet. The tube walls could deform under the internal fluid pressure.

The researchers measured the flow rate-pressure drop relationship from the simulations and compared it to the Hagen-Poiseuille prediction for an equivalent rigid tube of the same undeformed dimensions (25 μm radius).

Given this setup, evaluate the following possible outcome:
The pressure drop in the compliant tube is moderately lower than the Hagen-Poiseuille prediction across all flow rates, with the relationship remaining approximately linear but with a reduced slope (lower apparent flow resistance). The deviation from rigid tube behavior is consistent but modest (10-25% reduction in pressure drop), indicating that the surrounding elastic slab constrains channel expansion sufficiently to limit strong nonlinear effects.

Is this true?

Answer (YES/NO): NO